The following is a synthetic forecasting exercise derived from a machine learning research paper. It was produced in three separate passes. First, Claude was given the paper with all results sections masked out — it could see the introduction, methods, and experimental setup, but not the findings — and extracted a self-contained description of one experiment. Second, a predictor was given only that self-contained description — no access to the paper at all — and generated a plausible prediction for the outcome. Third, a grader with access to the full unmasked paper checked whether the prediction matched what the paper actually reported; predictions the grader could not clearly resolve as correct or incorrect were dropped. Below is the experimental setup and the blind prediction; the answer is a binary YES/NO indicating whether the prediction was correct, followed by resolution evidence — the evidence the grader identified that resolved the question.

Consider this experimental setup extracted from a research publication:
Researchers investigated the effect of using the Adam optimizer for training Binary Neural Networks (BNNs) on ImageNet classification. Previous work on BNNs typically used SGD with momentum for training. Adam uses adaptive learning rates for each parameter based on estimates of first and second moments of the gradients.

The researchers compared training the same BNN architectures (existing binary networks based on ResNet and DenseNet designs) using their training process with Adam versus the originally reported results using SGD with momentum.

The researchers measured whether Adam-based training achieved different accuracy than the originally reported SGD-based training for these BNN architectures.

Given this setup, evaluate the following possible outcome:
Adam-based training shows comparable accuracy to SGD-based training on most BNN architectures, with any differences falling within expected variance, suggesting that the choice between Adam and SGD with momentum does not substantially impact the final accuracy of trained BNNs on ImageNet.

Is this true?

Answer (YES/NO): NO